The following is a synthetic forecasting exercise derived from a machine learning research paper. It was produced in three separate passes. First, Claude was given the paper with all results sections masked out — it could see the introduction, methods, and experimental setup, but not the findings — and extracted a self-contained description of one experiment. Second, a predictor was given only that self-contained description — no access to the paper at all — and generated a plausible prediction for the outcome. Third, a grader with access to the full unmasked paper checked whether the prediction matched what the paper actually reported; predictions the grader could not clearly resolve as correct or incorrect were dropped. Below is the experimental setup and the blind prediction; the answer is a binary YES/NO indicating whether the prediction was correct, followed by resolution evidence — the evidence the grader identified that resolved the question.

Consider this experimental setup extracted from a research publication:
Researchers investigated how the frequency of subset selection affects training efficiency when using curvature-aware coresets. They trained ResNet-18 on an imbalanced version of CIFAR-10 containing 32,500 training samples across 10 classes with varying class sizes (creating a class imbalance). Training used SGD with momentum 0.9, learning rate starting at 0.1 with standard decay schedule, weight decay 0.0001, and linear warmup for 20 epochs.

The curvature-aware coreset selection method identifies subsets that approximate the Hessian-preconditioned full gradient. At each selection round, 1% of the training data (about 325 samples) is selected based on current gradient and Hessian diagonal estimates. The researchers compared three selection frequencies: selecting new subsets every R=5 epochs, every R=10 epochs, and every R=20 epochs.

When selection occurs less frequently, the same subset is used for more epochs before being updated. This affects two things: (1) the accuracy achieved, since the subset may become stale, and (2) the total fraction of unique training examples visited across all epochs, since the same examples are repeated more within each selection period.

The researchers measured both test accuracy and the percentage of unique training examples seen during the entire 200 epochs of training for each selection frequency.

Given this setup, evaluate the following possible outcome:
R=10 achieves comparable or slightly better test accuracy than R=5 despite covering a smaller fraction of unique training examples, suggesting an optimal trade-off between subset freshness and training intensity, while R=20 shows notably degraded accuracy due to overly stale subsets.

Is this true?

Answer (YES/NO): NO